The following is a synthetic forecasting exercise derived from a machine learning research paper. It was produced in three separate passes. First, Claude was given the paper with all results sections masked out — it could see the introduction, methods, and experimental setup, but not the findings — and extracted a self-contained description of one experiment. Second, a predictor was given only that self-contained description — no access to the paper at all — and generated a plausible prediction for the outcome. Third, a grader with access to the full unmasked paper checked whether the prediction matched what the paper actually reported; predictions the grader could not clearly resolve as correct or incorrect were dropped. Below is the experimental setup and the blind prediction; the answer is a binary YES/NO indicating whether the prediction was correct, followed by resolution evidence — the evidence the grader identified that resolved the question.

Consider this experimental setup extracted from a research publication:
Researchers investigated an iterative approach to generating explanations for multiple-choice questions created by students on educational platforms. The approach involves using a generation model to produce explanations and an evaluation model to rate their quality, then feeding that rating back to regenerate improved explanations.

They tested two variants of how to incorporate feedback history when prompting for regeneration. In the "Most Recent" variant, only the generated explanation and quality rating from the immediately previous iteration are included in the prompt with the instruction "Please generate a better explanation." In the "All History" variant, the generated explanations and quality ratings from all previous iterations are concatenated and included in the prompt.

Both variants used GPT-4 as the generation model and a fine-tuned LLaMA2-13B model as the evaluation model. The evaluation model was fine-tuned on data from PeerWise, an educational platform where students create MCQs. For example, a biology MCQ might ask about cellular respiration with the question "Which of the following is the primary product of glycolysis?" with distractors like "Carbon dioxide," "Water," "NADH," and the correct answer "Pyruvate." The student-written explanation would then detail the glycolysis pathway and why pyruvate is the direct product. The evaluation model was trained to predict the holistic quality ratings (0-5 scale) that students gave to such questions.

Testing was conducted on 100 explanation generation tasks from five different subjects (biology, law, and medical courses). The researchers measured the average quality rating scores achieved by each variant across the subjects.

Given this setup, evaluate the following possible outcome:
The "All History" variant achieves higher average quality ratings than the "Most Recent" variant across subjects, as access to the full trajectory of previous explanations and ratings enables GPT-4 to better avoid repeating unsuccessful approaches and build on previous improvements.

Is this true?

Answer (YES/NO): NO